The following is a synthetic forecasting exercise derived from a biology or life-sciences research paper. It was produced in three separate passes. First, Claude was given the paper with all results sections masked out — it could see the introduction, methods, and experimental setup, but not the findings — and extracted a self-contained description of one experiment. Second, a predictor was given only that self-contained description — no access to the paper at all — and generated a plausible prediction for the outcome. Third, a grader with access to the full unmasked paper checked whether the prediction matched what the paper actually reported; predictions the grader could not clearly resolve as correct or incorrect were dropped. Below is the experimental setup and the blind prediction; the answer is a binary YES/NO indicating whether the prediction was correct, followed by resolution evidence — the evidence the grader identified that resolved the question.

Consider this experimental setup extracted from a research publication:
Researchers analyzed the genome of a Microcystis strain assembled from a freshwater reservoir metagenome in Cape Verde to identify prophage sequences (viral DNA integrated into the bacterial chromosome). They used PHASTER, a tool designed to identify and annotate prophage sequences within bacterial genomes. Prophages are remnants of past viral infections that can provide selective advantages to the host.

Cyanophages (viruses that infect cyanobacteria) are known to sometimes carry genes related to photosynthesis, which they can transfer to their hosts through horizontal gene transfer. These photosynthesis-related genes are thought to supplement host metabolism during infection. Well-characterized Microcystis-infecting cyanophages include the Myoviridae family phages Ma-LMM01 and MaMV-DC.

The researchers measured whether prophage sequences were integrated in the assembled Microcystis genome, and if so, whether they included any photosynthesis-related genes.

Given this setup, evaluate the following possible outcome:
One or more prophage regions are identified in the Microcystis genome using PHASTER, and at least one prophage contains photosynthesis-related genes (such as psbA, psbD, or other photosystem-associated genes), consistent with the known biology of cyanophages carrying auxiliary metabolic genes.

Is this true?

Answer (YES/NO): NO